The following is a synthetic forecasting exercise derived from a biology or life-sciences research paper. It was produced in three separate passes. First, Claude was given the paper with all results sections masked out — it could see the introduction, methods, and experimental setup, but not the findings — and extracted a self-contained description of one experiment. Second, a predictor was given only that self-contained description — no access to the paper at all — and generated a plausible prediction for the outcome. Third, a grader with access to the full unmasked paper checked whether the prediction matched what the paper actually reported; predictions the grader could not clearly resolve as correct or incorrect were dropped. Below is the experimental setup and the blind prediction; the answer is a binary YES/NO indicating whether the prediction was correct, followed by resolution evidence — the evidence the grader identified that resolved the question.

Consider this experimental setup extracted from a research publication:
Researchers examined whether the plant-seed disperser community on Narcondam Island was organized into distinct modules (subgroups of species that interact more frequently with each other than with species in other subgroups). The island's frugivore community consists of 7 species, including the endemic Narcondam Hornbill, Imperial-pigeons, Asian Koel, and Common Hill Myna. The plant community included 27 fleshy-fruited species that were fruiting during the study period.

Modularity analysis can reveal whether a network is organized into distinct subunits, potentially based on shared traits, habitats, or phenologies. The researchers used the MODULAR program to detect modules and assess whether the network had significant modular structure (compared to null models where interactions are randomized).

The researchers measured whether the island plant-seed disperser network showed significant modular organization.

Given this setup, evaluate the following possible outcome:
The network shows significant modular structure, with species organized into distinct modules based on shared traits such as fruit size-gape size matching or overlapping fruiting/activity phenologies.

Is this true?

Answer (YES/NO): NO